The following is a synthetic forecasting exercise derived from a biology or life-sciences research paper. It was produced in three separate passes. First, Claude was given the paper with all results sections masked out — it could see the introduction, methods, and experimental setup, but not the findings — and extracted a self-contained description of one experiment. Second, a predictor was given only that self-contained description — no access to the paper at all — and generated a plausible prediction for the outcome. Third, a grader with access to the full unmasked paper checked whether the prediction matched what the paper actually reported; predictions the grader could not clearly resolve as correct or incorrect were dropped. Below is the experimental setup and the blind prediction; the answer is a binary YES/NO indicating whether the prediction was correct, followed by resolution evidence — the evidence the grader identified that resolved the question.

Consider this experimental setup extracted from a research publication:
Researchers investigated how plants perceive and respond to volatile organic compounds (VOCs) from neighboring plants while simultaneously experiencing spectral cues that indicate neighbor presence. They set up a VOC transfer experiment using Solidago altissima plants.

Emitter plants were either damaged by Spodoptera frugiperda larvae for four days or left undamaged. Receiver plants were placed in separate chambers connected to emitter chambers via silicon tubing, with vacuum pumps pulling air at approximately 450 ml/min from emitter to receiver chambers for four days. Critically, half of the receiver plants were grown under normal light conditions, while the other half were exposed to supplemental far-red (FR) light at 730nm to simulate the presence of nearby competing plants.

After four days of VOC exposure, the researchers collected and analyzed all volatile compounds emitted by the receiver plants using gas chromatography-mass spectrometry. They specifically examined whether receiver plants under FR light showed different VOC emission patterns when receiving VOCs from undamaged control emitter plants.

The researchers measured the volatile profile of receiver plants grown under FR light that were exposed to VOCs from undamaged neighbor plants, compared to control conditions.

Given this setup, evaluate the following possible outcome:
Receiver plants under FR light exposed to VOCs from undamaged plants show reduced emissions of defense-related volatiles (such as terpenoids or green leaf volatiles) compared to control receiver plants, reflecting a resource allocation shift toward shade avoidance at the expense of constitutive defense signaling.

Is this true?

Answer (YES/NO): NO